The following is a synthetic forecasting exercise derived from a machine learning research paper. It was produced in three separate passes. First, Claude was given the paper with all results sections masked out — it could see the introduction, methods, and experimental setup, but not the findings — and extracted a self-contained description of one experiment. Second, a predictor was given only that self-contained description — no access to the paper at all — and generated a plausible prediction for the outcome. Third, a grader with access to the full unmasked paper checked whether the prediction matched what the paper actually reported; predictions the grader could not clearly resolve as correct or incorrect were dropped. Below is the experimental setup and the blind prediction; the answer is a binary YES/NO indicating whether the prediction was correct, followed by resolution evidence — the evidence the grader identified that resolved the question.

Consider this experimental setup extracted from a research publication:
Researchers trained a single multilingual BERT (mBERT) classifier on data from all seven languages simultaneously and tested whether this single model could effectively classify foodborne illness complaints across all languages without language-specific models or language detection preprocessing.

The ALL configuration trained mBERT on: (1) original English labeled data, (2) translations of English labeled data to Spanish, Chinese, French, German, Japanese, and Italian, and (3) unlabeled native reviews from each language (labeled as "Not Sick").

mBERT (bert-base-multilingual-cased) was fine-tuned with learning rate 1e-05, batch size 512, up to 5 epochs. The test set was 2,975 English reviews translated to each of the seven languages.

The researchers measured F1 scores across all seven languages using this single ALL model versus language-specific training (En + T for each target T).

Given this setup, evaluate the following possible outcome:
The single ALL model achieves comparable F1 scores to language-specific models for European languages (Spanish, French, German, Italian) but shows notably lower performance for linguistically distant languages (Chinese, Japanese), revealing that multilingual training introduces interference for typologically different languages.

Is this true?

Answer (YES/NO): YES